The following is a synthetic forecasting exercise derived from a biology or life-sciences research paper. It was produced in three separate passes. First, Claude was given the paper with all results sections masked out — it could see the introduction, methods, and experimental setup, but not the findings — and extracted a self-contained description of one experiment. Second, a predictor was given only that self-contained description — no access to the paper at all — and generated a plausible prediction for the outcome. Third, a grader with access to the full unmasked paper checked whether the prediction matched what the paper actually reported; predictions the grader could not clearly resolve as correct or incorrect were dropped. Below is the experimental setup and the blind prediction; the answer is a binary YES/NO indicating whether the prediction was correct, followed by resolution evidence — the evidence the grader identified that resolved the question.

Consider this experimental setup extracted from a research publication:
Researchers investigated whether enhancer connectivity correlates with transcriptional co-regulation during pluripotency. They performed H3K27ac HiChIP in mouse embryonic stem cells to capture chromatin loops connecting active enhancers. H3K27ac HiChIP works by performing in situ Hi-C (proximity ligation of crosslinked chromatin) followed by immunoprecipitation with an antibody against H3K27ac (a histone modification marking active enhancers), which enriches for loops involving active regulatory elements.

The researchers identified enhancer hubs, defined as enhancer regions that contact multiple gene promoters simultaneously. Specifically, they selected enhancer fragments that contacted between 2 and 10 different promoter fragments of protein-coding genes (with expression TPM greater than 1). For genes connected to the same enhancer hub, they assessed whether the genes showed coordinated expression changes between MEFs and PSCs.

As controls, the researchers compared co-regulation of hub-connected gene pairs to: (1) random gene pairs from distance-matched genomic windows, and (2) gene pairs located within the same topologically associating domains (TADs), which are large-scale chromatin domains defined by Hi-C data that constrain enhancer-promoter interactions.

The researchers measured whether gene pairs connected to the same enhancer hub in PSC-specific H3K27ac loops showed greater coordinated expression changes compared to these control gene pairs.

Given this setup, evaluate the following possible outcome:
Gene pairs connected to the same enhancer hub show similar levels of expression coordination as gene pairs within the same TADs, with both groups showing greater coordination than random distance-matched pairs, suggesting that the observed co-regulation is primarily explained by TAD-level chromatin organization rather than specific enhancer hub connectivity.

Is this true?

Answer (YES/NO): NO